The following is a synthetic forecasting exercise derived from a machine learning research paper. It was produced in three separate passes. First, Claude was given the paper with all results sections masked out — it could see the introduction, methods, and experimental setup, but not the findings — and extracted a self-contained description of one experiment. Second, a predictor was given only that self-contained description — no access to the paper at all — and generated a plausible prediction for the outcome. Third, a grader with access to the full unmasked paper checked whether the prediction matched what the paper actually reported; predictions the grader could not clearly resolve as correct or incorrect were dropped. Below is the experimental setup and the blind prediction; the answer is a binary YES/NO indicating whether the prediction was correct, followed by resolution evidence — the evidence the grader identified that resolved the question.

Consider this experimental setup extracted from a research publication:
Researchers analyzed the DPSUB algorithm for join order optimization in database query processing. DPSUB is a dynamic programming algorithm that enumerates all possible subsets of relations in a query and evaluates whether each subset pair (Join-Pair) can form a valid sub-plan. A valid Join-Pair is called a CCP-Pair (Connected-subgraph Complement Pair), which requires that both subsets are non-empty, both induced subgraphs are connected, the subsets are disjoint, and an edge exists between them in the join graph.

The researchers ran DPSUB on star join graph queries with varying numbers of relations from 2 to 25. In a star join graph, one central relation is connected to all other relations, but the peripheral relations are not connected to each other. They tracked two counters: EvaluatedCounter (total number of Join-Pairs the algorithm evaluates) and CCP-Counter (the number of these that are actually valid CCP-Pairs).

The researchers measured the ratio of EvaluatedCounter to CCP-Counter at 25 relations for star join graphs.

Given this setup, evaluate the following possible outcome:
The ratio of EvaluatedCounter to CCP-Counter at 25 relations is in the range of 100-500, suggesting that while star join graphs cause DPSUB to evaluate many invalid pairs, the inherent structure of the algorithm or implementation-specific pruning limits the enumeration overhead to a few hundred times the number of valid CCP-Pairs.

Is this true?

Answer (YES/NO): NO